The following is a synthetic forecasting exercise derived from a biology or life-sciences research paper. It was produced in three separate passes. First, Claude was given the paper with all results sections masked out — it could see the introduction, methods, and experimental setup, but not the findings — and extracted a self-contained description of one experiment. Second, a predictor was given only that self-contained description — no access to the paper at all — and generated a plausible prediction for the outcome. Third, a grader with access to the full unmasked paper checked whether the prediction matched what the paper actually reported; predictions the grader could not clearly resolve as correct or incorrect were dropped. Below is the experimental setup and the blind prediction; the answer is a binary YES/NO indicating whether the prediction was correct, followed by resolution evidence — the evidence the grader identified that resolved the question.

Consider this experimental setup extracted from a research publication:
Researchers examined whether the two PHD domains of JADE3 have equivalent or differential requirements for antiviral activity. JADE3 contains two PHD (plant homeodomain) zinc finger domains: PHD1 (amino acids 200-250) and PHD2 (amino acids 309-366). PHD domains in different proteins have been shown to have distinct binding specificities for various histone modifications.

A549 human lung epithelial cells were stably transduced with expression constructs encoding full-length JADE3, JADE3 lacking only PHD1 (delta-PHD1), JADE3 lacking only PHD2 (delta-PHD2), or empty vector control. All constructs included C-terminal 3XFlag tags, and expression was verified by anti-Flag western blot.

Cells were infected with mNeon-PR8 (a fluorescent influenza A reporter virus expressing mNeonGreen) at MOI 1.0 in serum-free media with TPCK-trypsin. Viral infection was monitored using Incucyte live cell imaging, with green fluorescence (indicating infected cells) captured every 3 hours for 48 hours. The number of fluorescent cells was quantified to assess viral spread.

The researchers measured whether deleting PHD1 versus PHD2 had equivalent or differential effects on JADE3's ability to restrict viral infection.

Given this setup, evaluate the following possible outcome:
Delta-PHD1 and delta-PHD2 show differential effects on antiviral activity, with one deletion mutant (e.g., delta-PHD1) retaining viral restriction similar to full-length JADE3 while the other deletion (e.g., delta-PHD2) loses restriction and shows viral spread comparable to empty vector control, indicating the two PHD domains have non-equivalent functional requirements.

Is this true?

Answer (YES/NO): NO